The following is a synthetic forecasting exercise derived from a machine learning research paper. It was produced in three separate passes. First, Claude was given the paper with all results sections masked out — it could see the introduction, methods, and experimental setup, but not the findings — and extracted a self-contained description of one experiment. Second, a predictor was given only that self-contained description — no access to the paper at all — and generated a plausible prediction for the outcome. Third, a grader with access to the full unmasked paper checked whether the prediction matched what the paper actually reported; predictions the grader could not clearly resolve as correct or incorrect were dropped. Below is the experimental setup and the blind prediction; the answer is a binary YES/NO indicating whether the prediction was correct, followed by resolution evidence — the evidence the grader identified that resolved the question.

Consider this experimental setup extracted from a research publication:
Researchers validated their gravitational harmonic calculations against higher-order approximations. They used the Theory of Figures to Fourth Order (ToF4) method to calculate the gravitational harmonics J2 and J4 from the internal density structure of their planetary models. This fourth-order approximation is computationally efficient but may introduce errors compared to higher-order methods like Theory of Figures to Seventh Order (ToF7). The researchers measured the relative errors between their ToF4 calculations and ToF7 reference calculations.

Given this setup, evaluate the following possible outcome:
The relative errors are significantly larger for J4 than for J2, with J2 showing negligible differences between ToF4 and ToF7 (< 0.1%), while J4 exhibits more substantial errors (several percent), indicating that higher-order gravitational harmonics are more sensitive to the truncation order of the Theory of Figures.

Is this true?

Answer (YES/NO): NO